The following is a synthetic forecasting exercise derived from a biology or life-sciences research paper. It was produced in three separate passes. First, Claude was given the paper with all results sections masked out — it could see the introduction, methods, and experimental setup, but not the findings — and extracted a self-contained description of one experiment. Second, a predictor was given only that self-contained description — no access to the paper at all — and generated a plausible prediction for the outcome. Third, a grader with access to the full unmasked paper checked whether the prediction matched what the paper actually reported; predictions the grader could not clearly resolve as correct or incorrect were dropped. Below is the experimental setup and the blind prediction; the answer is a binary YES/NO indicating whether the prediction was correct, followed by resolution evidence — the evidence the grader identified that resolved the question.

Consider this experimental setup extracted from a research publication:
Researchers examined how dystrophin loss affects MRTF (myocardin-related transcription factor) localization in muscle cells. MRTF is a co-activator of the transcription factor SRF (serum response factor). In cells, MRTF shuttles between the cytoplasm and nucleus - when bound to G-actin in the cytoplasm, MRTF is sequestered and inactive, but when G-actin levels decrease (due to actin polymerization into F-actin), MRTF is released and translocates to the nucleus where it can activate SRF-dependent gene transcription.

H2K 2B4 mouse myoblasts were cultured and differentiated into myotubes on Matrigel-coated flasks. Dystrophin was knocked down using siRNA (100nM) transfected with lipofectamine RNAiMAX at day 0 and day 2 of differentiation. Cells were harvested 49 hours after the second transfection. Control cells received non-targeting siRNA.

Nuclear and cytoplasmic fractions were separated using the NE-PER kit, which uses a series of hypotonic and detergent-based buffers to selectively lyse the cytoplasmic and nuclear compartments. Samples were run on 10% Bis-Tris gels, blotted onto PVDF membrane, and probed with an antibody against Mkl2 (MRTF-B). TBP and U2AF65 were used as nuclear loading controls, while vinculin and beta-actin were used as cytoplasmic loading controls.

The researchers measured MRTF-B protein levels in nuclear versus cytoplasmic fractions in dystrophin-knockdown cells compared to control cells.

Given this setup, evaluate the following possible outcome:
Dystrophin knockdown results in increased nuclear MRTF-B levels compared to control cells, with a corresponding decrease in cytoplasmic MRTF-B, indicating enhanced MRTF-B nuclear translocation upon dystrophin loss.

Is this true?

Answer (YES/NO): NO